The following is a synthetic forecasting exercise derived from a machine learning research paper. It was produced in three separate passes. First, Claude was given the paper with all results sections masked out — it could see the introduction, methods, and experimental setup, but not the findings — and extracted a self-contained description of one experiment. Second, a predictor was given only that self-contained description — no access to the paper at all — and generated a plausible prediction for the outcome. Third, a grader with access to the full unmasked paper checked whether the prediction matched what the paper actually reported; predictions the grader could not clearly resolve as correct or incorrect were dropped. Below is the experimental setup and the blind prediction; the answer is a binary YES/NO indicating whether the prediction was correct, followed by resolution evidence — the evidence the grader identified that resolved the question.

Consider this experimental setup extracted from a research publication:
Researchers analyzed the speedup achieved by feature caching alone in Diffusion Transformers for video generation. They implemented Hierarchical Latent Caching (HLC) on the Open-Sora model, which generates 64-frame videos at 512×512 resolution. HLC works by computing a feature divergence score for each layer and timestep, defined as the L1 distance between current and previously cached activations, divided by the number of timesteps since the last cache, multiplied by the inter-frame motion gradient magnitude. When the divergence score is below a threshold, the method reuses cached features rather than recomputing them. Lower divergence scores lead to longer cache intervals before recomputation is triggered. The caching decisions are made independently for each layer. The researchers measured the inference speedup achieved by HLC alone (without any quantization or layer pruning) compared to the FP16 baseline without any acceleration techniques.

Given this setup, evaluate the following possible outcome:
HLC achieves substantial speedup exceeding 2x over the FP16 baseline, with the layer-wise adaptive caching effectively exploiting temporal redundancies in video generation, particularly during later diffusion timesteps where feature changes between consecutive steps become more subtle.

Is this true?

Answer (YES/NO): YES